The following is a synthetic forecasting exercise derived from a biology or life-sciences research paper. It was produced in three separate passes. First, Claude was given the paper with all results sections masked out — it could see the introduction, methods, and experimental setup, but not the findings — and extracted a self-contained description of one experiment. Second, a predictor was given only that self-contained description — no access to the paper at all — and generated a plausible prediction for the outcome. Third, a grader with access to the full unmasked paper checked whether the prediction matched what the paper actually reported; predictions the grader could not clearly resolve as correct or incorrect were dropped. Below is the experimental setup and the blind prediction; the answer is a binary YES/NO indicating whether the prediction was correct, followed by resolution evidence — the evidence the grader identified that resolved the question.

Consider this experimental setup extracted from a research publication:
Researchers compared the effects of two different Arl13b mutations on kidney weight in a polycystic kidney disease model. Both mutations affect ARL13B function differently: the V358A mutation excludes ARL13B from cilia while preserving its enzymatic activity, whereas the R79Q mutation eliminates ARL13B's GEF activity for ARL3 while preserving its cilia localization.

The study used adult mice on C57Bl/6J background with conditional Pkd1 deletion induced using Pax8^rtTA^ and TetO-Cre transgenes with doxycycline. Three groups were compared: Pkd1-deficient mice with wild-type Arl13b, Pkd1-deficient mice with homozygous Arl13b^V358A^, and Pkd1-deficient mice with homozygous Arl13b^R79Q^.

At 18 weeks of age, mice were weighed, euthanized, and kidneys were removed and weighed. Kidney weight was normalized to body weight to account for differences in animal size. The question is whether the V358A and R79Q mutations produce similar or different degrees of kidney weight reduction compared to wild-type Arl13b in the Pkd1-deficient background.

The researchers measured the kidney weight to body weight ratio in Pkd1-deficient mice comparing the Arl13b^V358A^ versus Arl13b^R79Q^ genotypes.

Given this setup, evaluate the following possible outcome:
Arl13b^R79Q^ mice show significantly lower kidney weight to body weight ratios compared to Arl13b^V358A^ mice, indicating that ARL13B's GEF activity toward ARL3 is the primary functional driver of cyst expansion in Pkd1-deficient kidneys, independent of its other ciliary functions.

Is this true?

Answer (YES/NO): NO